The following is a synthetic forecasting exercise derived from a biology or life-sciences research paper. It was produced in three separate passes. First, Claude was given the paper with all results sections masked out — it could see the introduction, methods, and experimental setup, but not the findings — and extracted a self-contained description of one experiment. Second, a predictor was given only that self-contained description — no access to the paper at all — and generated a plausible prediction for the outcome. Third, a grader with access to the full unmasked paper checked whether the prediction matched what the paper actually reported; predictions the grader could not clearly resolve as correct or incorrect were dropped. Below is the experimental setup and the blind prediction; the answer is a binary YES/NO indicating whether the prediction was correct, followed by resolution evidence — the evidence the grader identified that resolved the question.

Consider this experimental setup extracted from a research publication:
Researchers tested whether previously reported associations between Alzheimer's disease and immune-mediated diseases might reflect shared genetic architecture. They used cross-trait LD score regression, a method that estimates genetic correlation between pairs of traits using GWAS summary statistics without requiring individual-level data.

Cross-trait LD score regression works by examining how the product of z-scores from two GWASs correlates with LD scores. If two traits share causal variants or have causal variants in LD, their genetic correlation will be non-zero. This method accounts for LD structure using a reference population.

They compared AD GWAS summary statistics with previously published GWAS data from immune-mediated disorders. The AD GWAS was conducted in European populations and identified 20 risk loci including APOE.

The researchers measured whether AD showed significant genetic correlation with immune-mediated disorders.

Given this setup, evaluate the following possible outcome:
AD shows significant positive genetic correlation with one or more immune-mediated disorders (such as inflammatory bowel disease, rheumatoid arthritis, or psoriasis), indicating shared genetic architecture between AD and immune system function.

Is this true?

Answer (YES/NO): NO